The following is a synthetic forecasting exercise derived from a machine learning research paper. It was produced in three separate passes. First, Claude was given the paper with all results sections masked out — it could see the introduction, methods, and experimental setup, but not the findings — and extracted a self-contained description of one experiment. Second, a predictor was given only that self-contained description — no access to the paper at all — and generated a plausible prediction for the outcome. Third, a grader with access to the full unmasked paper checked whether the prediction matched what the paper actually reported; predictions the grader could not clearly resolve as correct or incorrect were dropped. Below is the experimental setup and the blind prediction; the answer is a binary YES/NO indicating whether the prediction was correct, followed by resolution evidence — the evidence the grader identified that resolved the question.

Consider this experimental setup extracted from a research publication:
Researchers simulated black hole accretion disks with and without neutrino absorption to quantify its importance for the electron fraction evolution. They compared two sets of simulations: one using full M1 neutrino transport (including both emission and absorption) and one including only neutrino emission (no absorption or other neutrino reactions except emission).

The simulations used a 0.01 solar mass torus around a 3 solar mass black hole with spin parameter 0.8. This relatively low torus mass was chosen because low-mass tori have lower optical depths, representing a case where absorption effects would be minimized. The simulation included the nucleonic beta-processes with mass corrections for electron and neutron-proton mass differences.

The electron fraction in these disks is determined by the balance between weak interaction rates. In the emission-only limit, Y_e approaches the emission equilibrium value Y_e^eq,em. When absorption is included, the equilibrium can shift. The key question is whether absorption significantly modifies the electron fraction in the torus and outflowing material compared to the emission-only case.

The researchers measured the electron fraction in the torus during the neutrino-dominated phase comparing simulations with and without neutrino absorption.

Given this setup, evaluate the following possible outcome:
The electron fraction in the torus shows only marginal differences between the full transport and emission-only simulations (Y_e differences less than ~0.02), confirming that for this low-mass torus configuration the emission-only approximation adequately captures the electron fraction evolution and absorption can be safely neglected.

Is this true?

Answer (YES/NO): NO